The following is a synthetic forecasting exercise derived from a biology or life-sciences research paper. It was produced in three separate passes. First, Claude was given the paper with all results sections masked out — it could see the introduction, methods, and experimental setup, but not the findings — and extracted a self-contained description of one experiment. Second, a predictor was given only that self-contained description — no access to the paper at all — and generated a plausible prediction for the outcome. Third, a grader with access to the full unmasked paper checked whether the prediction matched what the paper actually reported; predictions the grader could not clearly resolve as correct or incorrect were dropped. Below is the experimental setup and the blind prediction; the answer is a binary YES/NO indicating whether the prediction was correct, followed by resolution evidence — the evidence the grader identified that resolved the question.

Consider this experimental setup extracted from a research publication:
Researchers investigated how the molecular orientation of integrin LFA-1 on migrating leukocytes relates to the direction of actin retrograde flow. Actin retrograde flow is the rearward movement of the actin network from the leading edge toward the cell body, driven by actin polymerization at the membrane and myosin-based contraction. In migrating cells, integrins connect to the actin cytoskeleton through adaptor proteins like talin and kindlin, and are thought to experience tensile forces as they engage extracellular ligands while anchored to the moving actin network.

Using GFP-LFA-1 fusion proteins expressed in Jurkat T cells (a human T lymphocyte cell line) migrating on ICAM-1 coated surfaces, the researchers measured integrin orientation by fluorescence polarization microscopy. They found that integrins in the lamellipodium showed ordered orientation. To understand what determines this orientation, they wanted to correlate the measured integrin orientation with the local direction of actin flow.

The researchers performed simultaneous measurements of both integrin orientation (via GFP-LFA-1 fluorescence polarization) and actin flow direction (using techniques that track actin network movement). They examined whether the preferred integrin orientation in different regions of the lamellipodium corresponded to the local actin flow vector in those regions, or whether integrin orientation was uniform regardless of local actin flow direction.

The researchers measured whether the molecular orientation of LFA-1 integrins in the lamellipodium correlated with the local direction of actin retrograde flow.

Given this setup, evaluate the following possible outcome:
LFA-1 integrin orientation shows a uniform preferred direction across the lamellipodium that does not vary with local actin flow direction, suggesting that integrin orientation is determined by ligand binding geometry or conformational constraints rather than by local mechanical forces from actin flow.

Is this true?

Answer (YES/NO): NO